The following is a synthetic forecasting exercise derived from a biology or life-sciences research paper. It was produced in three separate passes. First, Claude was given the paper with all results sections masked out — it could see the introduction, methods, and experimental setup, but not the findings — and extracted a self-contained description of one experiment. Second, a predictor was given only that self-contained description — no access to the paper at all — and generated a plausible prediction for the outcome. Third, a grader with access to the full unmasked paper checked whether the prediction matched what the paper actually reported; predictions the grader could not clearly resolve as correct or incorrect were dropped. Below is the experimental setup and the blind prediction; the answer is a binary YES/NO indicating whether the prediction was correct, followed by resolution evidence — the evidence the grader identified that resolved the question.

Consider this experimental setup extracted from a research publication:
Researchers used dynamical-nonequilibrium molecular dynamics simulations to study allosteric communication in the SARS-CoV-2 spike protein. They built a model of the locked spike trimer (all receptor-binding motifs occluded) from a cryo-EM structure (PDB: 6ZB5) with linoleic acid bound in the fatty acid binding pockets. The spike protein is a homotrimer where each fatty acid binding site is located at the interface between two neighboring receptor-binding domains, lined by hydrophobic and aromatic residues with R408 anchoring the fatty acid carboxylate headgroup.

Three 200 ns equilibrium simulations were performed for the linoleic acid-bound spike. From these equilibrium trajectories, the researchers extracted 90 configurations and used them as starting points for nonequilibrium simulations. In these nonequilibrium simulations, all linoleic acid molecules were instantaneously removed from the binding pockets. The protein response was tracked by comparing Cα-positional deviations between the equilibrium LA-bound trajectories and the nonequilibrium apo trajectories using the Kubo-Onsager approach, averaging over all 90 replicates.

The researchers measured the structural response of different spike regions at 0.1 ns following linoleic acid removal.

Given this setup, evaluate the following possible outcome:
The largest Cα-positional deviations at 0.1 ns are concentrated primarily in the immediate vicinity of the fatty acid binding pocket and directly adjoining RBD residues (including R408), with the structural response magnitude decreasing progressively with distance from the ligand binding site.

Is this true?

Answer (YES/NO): NO